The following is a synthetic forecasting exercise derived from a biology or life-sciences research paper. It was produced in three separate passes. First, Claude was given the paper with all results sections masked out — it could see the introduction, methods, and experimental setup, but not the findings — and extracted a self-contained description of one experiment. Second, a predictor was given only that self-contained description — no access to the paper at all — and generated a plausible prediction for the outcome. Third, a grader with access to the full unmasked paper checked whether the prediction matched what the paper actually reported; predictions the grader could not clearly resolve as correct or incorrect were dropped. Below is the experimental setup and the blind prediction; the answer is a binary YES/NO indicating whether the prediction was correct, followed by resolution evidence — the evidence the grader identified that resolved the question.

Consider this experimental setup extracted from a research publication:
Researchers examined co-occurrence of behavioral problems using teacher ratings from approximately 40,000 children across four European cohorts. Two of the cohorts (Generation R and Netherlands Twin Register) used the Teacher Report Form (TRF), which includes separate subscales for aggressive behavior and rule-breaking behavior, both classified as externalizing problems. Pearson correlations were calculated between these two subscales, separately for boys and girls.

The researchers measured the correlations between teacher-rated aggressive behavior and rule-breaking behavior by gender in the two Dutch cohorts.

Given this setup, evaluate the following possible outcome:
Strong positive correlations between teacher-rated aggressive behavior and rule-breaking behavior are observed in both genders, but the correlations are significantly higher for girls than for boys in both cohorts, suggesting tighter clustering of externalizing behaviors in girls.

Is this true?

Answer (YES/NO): NO